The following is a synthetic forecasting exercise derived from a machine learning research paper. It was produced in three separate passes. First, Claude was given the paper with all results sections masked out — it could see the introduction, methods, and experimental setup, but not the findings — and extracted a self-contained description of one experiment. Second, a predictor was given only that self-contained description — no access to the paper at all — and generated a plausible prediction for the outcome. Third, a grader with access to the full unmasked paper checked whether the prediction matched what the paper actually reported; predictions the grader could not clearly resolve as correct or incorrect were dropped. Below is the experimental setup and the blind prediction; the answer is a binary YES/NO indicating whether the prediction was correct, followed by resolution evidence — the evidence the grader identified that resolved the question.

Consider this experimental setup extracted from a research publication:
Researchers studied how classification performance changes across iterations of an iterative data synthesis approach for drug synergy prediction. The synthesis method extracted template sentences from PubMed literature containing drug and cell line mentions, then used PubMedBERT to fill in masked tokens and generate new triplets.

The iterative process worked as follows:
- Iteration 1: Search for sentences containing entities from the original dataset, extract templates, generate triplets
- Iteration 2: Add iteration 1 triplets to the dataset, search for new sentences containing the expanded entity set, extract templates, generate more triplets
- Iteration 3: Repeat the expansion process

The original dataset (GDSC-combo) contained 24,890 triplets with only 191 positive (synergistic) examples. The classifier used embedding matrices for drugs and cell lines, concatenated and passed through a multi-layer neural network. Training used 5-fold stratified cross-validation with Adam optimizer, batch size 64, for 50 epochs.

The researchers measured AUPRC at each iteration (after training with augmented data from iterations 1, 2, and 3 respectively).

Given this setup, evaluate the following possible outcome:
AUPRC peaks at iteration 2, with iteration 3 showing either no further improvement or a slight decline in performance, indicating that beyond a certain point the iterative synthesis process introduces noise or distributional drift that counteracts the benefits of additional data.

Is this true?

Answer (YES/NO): NO